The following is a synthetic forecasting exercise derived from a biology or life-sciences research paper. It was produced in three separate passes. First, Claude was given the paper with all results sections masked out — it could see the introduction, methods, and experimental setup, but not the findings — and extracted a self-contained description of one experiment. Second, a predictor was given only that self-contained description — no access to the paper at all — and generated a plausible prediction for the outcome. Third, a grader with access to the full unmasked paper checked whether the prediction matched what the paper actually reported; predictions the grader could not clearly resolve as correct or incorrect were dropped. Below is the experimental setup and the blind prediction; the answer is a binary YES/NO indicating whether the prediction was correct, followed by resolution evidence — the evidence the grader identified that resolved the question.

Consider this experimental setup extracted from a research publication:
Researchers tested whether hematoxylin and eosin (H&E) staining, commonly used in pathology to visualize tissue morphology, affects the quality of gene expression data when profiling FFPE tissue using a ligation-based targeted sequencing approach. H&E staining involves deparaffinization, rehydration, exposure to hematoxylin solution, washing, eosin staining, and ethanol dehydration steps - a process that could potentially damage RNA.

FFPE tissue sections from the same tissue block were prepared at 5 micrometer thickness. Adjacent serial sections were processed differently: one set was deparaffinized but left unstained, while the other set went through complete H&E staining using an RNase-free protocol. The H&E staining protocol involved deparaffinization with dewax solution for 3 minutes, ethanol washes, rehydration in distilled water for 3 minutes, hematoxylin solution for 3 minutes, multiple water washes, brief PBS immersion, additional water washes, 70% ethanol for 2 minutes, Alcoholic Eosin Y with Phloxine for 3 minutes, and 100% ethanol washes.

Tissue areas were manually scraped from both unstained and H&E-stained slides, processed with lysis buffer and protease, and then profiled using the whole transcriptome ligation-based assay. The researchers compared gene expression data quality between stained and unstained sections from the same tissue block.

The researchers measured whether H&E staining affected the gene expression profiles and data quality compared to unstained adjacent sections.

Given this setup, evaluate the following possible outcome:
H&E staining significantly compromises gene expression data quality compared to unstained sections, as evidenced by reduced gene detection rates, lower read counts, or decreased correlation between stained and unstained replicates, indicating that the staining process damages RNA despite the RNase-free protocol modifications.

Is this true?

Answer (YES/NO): NO